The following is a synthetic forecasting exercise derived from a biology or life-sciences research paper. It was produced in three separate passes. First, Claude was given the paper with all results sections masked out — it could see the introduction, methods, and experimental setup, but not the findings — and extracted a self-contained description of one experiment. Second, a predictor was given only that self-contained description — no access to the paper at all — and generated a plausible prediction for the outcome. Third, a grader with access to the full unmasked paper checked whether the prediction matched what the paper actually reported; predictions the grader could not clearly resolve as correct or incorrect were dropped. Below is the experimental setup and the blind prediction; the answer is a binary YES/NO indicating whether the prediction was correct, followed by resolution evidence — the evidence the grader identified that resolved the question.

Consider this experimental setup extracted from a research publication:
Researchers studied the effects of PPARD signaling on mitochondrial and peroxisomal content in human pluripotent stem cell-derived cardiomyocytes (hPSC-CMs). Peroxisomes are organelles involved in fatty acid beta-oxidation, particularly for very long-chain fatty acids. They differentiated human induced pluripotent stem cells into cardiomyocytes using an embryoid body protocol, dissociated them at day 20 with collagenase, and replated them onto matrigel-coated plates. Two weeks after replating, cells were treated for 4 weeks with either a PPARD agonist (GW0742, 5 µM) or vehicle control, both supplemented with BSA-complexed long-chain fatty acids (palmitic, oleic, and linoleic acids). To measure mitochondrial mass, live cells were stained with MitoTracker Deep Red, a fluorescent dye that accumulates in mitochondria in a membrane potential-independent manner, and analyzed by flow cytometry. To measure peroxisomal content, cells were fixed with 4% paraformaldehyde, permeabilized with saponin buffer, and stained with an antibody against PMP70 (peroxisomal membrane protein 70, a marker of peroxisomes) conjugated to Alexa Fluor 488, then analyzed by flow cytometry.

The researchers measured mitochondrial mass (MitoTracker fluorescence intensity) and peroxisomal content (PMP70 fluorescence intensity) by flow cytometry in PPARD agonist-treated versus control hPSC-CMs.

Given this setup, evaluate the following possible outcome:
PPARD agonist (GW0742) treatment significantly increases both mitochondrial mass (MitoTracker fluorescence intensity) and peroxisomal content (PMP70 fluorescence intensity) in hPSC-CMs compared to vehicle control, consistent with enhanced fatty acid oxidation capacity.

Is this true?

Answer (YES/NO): YES